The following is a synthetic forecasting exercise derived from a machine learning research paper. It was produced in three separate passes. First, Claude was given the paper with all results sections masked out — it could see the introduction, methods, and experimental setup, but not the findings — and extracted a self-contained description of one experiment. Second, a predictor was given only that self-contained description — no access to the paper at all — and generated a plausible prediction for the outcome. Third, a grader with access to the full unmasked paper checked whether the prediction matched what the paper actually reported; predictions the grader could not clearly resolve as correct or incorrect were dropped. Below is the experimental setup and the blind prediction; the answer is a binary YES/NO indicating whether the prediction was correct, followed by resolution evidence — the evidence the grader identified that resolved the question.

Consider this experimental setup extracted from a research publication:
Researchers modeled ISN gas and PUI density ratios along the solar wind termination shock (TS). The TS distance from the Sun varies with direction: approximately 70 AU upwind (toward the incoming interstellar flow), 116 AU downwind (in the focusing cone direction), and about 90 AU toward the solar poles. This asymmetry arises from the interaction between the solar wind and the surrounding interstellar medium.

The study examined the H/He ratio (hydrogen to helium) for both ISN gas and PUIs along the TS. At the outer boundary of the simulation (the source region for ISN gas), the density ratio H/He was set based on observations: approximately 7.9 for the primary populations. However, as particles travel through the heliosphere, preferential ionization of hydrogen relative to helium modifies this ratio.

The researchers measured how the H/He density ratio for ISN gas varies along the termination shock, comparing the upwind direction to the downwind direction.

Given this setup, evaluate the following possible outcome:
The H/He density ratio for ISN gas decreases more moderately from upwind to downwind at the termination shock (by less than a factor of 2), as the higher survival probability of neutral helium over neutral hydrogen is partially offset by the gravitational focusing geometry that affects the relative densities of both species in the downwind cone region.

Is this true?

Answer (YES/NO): YES